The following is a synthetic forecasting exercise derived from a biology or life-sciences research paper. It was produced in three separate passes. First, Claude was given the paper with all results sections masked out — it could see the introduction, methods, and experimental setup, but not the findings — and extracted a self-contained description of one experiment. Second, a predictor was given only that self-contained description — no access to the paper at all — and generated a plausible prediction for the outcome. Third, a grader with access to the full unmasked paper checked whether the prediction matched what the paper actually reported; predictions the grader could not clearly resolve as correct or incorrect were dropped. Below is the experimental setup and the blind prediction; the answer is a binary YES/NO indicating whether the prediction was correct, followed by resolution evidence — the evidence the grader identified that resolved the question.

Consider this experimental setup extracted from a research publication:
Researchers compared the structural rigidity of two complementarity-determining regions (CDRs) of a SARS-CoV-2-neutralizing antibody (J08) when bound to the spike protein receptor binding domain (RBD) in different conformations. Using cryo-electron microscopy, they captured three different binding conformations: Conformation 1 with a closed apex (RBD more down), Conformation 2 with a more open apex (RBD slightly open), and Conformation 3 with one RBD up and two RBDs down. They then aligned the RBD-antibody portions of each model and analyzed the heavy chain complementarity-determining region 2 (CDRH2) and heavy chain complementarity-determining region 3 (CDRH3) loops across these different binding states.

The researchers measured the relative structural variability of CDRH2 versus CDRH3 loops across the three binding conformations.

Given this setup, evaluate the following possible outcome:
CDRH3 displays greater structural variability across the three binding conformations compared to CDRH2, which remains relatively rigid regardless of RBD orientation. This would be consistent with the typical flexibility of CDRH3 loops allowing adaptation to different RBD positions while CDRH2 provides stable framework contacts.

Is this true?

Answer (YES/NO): YES